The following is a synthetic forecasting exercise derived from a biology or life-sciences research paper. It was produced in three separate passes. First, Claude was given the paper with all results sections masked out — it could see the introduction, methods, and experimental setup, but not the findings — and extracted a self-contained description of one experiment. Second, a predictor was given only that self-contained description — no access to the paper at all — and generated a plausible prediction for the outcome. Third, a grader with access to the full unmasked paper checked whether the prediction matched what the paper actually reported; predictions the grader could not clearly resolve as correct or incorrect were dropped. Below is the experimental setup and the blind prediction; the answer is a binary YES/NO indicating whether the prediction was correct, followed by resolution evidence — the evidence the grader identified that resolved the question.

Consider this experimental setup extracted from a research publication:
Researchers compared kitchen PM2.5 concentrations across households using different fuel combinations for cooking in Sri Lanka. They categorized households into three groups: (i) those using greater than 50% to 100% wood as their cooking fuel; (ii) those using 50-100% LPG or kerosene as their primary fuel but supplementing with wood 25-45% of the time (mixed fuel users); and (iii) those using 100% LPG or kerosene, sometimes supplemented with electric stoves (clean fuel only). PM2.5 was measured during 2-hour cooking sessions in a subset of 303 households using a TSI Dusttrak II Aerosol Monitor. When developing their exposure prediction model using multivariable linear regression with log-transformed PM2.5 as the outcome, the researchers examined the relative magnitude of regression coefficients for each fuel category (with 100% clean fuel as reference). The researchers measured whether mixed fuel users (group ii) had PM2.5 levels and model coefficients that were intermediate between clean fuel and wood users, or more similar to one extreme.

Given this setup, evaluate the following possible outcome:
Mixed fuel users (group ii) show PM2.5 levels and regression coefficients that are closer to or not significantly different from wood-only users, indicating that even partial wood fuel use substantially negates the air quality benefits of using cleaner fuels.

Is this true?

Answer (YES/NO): NO